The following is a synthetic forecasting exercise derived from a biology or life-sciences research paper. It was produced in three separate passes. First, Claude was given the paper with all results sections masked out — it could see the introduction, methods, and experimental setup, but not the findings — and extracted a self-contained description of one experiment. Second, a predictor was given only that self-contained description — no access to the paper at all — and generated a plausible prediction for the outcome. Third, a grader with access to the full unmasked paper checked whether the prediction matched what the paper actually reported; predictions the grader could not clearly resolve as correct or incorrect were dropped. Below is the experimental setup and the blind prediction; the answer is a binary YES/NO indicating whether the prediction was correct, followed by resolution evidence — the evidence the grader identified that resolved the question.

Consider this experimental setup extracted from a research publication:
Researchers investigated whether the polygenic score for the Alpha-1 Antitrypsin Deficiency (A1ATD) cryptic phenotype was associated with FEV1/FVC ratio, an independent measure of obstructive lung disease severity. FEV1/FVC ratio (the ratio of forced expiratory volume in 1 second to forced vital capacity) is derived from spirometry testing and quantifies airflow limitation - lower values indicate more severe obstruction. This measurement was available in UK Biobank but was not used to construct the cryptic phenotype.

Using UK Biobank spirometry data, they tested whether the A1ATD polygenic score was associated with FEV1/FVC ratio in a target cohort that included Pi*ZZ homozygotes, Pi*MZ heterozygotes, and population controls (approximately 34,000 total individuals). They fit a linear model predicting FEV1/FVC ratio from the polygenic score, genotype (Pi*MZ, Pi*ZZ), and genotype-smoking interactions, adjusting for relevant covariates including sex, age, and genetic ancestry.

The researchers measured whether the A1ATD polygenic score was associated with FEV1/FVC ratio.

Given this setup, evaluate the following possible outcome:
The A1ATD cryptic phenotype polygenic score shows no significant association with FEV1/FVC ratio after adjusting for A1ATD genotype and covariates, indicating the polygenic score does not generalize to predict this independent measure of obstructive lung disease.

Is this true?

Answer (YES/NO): NO